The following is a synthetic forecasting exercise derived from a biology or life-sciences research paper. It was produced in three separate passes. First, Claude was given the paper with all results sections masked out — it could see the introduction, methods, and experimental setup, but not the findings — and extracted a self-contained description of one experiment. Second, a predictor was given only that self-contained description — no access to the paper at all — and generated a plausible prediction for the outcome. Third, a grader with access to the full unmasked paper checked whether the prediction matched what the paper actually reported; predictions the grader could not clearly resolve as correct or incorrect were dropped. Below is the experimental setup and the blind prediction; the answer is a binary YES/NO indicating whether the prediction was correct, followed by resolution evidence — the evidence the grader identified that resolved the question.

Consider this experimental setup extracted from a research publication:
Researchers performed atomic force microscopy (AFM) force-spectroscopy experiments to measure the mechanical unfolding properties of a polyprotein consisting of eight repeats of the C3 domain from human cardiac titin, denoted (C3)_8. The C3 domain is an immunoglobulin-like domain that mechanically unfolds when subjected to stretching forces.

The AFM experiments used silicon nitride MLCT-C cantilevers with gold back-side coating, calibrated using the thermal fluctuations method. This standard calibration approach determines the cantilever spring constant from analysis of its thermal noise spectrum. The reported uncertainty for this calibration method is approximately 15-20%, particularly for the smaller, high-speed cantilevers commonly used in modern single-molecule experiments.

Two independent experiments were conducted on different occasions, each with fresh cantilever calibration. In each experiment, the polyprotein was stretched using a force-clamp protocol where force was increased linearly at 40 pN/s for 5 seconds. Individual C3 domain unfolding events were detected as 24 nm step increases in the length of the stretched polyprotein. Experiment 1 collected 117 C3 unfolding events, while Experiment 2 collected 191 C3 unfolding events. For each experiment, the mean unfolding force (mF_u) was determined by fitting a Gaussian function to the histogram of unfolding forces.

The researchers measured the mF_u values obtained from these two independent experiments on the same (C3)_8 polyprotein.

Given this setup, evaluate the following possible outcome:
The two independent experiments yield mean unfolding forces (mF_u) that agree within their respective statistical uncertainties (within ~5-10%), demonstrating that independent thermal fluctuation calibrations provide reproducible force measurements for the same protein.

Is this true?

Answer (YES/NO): NO